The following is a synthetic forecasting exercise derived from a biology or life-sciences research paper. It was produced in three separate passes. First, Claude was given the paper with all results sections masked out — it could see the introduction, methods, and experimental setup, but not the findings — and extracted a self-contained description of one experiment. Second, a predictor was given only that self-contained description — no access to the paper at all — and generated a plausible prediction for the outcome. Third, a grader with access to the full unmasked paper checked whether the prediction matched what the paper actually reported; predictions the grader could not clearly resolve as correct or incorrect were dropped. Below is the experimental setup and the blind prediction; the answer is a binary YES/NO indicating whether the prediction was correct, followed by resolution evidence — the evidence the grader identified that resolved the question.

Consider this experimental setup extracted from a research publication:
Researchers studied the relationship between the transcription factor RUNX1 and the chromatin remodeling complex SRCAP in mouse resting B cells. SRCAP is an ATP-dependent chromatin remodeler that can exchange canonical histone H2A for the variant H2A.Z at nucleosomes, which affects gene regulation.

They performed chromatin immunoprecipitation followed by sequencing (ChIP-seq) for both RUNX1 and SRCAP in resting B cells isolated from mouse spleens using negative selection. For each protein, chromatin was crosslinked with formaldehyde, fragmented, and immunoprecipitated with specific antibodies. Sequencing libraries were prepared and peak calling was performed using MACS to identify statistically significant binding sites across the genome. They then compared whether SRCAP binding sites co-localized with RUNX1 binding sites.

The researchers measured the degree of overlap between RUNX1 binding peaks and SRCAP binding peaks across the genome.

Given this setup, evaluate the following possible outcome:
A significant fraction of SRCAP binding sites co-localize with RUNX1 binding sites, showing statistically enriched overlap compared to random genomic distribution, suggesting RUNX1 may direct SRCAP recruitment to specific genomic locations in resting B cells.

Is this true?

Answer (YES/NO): YES